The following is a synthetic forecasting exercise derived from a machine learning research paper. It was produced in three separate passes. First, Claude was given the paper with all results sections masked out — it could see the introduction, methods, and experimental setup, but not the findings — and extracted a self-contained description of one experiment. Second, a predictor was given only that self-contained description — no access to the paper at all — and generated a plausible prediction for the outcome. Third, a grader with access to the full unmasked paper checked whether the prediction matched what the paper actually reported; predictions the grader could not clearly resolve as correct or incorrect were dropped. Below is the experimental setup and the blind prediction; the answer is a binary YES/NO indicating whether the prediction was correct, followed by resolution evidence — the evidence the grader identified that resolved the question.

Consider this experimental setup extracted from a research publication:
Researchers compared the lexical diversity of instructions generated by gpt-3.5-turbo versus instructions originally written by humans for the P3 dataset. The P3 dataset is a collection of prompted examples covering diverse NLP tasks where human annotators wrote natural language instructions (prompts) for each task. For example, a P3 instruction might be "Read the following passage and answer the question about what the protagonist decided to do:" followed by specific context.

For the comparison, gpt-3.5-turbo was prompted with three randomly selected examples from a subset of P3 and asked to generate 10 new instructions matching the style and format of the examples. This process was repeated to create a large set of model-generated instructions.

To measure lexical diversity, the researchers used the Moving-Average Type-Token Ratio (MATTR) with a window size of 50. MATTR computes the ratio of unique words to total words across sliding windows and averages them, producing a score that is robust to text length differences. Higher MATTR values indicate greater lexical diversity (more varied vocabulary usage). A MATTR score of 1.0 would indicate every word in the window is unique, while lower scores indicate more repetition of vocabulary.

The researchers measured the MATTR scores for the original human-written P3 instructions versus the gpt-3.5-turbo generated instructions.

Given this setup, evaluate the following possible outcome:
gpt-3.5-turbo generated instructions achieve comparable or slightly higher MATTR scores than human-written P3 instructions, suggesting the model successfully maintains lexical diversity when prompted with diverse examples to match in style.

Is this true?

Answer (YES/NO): NO